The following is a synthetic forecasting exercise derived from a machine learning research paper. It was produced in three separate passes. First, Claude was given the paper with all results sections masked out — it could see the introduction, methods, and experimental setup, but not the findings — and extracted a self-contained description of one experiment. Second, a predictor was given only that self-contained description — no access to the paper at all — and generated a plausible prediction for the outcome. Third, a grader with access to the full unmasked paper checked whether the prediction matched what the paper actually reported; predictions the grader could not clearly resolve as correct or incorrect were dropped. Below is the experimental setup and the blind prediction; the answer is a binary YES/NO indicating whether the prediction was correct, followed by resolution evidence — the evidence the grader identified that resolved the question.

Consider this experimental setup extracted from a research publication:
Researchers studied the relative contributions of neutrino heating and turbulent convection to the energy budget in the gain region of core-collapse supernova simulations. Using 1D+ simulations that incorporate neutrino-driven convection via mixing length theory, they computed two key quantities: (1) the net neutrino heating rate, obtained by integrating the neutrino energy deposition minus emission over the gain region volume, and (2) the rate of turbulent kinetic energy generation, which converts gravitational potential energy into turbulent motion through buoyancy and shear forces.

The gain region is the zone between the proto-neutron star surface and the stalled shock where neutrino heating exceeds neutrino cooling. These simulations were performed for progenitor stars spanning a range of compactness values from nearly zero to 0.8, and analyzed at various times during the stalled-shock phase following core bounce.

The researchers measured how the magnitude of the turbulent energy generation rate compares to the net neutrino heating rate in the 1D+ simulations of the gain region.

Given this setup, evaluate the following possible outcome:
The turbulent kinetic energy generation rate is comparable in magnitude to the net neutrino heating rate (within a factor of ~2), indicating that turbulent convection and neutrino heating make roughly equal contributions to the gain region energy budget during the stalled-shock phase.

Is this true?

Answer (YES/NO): NO